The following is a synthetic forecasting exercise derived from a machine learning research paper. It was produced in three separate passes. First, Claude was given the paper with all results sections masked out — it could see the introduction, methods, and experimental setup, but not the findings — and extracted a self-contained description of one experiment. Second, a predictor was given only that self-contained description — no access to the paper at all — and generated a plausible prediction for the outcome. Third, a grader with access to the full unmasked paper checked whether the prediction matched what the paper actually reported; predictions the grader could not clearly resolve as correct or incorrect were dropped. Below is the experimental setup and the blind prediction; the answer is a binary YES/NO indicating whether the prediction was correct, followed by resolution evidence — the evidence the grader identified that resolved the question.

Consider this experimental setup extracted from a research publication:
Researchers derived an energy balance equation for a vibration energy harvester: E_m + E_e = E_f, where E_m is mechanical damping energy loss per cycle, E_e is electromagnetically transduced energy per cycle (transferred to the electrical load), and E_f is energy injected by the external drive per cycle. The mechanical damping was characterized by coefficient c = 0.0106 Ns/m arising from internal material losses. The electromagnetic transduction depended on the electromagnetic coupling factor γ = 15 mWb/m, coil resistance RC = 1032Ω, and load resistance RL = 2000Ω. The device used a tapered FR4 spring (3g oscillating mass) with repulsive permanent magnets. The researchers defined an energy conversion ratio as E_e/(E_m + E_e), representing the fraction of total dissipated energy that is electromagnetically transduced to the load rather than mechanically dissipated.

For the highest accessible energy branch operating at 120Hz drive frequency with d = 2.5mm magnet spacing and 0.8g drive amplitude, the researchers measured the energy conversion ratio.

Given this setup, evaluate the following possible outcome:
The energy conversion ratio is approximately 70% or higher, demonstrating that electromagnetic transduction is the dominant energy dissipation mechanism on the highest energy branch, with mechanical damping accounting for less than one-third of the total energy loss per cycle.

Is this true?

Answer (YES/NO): NO